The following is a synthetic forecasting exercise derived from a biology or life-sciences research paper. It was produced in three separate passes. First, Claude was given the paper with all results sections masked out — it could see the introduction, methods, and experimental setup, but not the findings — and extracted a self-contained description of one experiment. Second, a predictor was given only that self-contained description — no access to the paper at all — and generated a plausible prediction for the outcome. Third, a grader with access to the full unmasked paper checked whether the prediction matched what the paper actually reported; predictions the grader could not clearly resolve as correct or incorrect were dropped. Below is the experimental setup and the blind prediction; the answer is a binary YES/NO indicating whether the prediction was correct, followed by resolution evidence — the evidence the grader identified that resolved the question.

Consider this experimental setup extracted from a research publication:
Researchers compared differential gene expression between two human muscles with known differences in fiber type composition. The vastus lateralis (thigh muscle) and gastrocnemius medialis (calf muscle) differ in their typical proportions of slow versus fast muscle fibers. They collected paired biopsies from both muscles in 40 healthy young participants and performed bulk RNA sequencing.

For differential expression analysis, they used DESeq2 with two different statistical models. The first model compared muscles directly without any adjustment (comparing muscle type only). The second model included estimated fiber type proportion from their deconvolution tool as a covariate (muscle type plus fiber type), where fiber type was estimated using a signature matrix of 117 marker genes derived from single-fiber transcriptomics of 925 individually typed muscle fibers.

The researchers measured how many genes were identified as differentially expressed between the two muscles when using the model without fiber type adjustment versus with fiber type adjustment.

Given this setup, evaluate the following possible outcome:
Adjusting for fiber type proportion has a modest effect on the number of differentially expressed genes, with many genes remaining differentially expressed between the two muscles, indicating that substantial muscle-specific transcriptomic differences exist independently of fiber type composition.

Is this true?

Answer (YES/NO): NO